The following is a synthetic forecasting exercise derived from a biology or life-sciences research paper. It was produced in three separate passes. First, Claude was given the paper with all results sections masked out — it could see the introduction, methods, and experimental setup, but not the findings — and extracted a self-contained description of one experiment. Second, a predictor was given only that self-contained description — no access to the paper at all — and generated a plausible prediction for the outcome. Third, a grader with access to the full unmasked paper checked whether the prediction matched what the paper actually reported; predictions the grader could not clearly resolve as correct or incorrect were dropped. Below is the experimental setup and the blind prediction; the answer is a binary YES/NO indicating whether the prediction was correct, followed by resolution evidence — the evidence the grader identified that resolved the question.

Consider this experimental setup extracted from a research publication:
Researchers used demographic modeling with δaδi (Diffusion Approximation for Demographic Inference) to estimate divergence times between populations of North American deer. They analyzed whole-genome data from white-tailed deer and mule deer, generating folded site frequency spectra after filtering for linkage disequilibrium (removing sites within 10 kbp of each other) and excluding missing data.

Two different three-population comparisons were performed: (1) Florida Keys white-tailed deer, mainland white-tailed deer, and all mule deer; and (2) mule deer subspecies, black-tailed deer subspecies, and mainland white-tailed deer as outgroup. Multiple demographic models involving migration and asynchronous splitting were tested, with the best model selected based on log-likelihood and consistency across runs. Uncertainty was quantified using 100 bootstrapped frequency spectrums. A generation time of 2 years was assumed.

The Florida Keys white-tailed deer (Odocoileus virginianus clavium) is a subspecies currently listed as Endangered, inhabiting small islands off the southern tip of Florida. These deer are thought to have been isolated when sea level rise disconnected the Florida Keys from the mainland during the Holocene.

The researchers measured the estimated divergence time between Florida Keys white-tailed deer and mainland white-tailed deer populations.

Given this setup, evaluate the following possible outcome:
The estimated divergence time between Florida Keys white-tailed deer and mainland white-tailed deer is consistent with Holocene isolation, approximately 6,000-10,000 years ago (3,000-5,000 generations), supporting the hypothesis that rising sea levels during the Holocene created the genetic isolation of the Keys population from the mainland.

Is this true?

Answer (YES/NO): YES